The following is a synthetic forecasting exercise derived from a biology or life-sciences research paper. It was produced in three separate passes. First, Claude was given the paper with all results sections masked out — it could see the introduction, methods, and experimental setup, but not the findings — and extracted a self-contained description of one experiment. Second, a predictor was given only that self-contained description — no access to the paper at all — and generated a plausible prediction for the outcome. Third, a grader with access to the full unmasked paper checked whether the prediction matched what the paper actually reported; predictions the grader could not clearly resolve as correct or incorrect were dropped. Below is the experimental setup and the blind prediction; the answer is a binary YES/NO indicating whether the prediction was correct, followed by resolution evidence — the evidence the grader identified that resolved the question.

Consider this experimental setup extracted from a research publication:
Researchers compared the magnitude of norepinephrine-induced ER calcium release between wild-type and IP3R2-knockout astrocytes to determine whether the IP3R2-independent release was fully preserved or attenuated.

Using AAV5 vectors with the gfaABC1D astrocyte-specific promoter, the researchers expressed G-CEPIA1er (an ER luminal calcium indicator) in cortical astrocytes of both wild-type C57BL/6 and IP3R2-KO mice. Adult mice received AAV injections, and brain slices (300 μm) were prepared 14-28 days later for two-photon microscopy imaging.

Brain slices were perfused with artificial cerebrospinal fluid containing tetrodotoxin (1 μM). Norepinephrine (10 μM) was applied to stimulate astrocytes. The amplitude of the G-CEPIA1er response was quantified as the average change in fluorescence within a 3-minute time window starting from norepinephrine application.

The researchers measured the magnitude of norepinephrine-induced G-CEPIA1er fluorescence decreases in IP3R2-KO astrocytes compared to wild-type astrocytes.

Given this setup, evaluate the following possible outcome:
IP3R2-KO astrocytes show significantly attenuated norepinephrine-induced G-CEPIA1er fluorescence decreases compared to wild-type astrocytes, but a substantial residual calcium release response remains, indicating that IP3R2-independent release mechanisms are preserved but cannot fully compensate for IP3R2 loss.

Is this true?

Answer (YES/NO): YES